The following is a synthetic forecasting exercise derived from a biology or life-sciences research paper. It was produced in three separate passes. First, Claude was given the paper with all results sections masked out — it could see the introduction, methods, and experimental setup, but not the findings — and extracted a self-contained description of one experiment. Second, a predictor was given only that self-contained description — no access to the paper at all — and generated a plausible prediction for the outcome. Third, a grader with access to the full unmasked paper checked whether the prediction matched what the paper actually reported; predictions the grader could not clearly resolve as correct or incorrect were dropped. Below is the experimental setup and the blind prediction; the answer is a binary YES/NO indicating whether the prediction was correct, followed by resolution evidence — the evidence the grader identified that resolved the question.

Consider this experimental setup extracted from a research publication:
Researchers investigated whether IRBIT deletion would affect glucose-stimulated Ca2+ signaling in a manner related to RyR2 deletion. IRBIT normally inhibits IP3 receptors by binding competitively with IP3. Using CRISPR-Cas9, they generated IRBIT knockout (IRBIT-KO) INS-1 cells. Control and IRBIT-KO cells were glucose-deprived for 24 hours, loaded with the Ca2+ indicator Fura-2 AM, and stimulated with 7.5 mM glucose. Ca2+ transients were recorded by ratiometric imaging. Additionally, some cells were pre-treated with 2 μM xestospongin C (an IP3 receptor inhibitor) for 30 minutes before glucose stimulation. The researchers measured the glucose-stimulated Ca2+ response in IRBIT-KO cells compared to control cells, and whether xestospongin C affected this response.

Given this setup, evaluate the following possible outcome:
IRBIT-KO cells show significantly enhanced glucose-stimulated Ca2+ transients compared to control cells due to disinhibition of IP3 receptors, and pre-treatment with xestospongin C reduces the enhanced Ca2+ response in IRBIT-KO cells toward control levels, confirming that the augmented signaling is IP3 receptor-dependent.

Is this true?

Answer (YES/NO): YES